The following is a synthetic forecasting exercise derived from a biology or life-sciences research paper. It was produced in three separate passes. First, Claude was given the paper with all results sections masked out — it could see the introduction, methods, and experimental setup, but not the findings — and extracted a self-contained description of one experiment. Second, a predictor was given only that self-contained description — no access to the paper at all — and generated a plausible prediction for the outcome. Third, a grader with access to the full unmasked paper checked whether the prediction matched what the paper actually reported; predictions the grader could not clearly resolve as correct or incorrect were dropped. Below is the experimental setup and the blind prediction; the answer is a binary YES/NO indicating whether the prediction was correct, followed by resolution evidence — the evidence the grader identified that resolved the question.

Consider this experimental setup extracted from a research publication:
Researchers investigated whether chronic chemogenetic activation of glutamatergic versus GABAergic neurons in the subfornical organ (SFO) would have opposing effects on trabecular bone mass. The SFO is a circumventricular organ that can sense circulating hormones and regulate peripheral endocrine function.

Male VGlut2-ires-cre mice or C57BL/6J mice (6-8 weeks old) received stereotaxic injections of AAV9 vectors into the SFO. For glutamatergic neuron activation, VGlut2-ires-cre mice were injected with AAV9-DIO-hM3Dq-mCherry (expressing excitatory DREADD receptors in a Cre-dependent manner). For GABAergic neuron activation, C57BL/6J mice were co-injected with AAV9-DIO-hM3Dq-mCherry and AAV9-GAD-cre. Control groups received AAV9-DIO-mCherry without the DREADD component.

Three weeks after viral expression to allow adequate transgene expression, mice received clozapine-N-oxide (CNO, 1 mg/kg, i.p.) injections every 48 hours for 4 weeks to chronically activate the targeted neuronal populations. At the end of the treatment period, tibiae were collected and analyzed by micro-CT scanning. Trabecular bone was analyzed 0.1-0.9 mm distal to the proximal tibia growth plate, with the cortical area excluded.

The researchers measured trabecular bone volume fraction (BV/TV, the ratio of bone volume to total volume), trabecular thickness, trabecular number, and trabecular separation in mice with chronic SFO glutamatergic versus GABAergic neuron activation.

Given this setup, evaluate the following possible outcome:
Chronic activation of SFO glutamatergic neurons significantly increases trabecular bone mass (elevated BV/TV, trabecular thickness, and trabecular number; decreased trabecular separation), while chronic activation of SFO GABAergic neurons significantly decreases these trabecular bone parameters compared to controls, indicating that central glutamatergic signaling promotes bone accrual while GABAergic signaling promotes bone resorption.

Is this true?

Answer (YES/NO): YES